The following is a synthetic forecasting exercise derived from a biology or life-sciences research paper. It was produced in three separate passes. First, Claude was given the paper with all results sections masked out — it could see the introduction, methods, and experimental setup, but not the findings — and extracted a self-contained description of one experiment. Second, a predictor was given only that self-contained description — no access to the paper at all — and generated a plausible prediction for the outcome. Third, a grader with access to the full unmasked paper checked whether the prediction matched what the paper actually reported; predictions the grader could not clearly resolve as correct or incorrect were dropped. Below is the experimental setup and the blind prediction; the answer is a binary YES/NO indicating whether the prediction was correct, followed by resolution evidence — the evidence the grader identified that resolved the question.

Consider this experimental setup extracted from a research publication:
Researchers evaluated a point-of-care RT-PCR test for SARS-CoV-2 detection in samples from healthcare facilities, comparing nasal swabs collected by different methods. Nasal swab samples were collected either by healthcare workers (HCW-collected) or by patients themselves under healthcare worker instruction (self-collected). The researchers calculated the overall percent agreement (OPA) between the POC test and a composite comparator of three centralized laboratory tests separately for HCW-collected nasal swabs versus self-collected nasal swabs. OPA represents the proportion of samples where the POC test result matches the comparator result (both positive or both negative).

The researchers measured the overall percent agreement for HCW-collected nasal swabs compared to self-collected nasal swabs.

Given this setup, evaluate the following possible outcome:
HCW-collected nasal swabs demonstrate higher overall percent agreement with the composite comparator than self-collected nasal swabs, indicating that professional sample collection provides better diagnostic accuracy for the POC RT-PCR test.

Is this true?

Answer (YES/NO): NO